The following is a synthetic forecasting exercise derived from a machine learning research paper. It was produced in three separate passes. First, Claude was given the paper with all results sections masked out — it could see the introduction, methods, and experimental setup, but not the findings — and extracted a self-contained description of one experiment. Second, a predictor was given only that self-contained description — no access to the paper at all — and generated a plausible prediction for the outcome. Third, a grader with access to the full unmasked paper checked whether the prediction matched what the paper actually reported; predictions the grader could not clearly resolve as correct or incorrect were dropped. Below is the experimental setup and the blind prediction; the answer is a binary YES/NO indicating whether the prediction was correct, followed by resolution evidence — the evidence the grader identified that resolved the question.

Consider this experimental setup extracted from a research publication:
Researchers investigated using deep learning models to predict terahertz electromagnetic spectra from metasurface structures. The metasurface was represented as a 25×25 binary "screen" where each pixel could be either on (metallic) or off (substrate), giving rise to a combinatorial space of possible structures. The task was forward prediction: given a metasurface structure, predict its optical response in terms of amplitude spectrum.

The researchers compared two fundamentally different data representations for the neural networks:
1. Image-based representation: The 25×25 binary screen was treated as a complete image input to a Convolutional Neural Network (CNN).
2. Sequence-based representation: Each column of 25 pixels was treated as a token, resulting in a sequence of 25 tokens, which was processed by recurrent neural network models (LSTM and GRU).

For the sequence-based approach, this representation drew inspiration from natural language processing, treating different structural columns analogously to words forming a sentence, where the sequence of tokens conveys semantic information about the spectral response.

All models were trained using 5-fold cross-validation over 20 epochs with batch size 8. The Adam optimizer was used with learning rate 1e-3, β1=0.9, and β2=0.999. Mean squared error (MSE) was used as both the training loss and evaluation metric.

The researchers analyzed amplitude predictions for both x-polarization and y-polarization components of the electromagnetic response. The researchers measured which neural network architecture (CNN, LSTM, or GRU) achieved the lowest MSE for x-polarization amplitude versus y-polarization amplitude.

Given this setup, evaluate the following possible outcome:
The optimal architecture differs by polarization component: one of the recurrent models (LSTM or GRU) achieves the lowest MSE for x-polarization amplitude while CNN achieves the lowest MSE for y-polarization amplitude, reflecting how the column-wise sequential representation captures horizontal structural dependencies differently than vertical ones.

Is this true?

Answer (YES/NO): NO